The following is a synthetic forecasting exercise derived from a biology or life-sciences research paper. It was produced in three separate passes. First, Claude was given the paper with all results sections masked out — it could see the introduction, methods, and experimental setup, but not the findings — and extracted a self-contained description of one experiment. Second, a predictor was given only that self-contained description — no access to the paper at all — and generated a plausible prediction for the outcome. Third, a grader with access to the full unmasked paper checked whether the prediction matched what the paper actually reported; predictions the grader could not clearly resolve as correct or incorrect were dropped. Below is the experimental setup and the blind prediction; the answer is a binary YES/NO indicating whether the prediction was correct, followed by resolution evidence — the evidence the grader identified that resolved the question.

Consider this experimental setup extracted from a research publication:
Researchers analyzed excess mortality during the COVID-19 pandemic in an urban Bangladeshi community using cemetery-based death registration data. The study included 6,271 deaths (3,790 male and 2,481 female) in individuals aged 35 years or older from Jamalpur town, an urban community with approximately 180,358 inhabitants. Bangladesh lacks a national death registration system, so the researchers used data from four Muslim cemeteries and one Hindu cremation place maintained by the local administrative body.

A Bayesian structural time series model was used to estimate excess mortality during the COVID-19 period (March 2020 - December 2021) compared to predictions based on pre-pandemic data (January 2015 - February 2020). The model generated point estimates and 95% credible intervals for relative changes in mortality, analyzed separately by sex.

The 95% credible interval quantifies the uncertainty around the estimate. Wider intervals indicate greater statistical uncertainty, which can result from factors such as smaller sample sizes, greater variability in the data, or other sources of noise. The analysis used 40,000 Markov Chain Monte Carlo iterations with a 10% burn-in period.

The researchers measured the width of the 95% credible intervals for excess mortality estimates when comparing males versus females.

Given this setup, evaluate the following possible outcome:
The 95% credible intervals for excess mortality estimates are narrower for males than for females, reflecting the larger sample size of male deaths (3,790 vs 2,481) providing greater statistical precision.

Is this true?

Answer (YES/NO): YES